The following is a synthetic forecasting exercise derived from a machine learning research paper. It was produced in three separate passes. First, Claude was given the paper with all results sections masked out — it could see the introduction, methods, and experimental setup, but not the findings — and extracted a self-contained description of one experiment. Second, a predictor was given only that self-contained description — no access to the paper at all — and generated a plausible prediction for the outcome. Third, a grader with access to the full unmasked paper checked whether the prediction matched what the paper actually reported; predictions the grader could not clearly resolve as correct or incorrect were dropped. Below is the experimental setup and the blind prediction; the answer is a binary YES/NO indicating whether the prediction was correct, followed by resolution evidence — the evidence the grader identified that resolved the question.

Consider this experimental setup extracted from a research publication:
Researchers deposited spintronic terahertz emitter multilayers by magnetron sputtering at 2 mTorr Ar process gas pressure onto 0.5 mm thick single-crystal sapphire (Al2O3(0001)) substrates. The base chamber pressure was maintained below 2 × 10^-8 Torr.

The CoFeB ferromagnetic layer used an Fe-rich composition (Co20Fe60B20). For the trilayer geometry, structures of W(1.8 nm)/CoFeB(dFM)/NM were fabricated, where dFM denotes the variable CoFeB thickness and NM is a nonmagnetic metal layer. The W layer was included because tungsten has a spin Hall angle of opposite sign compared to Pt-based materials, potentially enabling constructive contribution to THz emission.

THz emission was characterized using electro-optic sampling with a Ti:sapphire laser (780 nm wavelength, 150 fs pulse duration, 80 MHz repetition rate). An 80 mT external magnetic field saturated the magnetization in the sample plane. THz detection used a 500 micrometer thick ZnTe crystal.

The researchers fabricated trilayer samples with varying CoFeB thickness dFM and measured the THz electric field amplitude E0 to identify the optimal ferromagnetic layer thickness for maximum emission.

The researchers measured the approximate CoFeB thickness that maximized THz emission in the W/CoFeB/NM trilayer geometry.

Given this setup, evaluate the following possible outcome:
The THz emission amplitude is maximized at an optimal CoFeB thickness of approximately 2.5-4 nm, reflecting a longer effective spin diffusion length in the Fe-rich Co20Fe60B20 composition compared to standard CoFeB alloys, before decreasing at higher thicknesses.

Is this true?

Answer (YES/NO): NO